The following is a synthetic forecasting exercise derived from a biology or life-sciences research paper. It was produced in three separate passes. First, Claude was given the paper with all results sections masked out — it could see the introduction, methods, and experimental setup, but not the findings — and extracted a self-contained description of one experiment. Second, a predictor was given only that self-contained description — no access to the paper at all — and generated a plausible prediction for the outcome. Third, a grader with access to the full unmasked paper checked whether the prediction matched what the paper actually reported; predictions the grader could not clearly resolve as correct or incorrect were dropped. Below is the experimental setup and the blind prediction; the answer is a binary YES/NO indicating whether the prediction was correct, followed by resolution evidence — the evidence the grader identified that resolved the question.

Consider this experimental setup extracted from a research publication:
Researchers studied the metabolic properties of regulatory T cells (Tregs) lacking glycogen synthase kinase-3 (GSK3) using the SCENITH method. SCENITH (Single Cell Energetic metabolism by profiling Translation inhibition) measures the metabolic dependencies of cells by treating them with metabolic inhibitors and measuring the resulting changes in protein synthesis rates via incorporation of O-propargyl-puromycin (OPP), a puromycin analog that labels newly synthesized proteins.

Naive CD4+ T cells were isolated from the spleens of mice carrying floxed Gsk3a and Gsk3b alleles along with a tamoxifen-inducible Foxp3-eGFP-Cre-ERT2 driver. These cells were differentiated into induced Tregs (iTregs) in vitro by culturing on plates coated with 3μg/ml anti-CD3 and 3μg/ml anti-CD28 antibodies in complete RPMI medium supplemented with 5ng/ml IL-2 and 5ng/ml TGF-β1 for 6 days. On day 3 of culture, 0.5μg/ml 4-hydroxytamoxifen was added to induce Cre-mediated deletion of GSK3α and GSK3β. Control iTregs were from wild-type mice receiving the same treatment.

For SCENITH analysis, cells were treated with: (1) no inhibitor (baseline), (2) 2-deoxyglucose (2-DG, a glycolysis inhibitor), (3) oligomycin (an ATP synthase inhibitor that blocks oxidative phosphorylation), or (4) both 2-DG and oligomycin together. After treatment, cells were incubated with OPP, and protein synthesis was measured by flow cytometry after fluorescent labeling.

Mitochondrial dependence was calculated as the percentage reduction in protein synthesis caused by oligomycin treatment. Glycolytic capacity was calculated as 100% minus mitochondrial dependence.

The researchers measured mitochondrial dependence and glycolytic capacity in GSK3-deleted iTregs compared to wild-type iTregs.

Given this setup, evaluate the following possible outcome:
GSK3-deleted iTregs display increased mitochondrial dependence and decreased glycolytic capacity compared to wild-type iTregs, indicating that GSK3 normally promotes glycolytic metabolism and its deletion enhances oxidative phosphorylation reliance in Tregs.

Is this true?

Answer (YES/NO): YES